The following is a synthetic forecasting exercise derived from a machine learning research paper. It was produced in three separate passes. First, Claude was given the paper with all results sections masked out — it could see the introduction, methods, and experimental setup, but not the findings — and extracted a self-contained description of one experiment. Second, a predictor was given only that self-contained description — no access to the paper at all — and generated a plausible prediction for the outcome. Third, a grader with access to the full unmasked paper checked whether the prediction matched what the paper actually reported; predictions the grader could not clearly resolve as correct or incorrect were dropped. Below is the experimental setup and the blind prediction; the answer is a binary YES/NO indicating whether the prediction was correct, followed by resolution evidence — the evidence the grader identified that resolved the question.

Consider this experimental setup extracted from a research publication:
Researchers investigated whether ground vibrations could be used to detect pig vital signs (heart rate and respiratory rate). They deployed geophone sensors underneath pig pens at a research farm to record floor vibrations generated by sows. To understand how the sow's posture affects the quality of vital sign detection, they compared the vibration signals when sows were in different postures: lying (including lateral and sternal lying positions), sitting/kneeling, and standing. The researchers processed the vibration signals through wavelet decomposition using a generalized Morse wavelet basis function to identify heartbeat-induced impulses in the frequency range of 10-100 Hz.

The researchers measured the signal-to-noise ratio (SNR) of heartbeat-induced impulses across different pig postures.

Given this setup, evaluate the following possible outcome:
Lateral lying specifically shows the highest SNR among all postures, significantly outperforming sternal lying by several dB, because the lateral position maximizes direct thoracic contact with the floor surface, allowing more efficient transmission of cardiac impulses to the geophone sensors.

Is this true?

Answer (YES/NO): NO